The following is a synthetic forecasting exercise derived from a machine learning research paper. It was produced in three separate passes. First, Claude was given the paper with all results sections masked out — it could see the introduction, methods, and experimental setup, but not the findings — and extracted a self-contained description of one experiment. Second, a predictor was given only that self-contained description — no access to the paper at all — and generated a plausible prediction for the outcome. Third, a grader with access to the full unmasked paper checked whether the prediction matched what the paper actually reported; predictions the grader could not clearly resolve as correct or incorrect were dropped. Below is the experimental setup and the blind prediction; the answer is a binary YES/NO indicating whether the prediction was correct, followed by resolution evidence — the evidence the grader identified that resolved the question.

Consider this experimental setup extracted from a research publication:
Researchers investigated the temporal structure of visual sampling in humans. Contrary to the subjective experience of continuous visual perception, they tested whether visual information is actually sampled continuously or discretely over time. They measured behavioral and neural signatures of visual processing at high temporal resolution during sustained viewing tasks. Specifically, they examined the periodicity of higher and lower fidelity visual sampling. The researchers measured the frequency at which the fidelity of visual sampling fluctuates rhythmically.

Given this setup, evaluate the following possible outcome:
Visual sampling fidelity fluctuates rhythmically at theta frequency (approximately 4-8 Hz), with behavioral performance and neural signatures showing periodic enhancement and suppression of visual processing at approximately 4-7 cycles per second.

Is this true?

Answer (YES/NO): NO